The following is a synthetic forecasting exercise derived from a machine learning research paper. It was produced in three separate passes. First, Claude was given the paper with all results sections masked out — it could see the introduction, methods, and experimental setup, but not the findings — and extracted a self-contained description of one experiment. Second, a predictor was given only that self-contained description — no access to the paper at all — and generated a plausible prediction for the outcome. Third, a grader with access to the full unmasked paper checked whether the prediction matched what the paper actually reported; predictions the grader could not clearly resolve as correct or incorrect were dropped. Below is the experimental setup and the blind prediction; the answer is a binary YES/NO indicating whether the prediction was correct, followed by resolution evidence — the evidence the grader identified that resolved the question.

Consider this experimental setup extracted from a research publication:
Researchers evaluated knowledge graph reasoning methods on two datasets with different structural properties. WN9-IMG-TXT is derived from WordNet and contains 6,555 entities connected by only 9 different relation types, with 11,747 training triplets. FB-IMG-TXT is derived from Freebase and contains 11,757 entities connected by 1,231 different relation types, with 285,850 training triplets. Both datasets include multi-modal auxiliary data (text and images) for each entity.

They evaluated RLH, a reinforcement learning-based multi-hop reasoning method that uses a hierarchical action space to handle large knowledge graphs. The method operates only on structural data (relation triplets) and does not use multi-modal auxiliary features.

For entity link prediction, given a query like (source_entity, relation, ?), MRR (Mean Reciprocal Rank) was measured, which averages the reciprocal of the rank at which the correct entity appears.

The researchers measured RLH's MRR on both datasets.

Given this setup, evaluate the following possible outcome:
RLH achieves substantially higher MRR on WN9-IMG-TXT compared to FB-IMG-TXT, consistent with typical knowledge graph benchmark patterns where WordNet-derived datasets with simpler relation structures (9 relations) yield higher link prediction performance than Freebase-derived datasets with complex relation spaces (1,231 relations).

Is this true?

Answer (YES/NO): YES